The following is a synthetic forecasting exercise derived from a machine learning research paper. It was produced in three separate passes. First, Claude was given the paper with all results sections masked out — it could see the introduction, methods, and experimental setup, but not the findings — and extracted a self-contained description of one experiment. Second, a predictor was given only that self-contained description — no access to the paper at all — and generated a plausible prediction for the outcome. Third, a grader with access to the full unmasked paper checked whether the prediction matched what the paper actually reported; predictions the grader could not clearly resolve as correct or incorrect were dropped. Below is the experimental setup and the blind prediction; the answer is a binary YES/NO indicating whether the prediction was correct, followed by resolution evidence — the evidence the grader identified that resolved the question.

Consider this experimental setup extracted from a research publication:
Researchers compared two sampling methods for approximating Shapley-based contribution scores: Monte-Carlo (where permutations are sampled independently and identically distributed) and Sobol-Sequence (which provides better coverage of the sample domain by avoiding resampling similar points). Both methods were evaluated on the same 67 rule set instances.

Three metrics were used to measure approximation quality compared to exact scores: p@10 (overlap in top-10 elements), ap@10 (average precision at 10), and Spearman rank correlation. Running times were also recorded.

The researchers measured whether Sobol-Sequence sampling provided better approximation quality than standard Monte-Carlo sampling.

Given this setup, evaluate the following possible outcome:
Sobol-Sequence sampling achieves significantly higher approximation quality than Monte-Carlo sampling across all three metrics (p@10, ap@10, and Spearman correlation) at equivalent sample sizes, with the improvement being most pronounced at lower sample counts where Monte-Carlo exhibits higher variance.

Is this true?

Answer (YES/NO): NO